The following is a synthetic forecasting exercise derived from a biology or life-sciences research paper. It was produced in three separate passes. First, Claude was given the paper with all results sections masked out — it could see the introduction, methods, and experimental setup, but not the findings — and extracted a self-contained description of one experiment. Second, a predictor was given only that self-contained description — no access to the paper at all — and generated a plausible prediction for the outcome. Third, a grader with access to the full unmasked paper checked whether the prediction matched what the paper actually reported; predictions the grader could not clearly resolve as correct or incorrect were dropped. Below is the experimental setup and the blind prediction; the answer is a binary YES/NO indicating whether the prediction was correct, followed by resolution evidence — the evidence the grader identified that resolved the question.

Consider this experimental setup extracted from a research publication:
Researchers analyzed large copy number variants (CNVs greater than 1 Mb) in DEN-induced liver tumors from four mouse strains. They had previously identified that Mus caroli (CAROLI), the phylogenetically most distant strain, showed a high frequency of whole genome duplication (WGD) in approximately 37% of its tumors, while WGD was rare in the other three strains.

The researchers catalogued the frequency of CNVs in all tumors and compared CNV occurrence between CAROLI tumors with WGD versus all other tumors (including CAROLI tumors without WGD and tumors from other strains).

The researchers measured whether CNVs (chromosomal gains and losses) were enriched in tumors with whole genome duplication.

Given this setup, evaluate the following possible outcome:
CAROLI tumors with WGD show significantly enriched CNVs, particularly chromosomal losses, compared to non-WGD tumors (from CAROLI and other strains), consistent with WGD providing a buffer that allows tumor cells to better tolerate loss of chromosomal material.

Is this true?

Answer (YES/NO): NO